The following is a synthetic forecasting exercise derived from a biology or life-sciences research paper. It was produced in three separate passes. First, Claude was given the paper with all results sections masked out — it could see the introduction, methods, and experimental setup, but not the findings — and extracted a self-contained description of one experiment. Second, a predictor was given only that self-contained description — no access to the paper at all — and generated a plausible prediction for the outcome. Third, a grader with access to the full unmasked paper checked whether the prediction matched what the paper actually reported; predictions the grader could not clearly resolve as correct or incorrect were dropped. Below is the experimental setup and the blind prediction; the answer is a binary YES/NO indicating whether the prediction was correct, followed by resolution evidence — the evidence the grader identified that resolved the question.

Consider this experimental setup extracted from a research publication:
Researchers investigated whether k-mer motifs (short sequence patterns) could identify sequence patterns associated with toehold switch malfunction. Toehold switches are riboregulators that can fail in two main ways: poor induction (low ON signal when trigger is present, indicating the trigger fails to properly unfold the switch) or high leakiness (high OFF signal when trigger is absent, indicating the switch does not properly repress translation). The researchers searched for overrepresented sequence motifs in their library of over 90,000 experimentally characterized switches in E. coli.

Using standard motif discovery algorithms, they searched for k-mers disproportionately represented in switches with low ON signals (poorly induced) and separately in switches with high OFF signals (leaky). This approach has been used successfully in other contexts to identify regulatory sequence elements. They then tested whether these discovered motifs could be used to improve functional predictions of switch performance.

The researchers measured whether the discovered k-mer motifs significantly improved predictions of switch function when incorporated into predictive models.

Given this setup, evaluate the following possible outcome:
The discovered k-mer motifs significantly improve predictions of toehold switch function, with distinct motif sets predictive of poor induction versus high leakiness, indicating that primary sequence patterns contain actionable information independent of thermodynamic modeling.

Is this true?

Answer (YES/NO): NO